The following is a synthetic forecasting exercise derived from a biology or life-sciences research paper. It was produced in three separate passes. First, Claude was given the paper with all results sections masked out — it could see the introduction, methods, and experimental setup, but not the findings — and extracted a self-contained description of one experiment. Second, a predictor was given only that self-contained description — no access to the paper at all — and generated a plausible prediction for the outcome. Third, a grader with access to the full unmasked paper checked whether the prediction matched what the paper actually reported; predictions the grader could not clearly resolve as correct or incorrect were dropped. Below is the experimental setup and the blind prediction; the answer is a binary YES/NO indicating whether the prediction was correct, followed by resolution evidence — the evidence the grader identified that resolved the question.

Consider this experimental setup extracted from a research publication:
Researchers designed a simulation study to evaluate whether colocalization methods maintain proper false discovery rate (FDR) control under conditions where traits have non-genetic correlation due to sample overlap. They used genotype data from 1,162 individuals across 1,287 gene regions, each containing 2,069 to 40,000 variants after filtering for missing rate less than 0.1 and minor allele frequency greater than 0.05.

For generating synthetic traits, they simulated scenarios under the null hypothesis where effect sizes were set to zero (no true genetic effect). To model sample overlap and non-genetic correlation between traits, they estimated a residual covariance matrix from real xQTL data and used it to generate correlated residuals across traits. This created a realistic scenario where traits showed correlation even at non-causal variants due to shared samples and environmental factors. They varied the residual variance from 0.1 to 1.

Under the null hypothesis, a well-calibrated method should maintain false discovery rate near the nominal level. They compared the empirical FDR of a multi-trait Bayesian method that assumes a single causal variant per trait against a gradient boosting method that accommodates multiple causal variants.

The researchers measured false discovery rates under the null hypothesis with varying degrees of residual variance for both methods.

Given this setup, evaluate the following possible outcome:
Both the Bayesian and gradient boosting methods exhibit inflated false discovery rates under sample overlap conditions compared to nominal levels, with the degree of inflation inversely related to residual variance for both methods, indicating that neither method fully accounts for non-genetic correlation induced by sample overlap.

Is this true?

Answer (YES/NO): NO